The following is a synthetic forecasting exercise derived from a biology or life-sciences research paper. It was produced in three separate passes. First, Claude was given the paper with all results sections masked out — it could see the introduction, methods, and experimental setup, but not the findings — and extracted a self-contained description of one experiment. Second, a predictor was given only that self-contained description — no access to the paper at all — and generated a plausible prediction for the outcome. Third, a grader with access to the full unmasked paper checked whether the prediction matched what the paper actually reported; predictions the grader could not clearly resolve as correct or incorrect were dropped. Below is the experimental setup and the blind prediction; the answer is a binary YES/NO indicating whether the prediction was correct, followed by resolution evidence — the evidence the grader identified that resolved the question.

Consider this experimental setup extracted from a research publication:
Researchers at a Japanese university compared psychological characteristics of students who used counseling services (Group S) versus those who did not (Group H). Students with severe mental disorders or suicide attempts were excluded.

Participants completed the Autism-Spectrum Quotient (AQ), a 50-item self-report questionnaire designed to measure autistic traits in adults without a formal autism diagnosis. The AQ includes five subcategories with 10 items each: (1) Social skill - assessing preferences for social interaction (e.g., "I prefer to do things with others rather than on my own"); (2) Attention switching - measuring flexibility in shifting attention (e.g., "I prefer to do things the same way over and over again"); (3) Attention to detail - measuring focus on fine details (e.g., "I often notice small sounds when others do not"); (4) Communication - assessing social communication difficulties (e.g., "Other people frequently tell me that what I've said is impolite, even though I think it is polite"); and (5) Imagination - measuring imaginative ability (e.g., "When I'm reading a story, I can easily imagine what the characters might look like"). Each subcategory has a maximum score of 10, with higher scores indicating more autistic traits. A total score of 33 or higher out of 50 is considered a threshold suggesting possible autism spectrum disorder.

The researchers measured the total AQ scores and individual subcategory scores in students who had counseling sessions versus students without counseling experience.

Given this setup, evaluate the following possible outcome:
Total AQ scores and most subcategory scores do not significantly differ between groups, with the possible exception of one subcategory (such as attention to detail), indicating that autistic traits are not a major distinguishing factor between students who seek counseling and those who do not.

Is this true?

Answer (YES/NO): NO